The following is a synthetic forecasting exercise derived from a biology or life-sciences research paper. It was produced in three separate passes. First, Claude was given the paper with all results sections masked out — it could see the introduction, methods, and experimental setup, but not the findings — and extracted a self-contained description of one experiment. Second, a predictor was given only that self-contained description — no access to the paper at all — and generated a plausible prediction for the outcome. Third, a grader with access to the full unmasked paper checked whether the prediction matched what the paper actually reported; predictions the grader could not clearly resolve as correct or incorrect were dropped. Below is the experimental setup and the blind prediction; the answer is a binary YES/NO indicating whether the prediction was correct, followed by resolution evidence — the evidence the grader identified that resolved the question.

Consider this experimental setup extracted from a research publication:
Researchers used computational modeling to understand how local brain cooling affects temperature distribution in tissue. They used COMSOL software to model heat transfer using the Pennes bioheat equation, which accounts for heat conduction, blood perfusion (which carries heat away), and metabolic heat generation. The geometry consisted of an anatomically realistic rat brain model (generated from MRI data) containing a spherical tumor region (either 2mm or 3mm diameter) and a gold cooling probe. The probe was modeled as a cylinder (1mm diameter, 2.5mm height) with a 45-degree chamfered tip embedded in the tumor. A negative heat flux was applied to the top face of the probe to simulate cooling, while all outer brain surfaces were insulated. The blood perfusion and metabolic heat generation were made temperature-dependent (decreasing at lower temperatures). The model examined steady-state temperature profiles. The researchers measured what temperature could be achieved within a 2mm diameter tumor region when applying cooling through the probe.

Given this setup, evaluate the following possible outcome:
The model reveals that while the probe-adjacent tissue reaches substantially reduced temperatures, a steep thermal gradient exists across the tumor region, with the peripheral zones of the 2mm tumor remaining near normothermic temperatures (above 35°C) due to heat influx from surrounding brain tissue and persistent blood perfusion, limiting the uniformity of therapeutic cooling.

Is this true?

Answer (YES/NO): NO